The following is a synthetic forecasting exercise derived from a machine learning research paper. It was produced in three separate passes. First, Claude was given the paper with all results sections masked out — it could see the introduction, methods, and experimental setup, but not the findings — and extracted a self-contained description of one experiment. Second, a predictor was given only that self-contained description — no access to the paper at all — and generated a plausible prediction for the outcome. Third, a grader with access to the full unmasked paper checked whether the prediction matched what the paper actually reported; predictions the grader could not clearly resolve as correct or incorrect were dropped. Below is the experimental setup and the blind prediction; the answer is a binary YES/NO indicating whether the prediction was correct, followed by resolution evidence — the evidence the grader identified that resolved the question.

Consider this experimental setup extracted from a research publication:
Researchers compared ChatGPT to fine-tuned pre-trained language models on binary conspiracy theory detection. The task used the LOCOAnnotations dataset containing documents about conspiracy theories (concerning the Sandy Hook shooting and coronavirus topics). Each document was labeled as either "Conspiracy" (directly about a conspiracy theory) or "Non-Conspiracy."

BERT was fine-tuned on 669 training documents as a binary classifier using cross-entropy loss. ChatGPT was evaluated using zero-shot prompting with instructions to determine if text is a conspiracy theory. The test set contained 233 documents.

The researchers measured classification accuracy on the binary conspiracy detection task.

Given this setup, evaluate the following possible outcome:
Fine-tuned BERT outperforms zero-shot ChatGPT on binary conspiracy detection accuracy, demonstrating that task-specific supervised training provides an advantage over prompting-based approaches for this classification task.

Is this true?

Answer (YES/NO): YES